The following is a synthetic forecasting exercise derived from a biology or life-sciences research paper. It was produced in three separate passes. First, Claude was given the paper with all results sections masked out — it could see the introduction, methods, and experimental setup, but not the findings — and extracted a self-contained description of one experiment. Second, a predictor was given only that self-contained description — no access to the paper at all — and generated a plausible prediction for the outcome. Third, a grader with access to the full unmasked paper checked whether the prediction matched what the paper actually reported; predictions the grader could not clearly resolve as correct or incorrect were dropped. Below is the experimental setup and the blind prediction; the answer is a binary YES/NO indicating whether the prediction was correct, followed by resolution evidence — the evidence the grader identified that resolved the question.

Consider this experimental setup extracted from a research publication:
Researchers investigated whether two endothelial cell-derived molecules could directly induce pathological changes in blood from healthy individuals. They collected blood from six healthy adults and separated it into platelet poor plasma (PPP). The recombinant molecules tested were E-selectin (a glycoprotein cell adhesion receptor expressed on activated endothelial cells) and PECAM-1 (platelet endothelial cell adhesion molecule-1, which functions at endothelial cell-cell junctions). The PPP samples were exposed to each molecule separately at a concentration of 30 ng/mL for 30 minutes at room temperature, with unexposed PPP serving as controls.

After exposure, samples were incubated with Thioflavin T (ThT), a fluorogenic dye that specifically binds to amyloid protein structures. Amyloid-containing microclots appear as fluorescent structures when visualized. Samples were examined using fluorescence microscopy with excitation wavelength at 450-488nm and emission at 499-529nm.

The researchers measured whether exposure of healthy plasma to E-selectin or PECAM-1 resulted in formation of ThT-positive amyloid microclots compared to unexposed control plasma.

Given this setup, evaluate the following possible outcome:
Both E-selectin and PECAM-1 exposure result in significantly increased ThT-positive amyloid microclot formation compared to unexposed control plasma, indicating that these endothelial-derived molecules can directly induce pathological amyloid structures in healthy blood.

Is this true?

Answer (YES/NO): YES